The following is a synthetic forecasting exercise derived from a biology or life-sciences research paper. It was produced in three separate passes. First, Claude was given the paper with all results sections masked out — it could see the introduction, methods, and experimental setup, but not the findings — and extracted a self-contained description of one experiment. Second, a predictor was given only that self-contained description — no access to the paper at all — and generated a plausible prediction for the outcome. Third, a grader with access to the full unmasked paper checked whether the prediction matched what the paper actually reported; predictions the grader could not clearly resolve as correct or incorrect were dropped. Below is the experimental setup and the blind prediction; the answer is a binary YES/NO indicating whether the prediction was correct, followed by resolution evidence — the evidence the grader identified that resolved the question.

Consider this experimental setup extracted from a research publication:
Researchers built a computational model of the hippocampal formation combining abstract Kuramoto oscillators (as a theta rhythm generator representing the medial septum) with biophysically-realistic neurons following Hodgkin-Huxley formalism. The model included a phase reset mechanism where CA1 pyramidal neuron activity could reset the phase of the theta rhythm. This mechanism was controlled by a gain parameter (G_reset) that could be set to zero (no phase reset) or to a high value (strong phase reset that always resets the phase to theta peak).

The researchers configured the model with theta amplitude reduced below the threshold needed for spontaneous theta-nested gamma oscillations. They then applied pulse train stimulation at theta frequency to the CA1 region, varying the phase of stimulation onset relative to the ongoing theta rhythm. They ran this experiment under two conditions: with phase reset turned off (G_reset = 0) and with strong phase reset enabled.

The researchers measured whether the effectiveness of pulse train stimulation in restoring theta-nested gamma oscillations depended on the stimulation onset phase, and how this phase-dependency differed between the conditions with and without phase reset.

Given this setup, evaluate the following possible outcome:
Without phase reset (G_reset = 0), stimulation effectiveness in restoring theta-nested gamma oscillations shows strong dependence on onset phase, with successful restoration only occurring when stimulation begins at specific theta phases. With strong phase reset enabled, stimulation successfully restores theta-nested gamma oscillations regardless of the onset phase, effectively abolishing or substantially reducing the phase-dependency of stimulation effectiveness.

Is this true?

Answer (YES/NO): YES